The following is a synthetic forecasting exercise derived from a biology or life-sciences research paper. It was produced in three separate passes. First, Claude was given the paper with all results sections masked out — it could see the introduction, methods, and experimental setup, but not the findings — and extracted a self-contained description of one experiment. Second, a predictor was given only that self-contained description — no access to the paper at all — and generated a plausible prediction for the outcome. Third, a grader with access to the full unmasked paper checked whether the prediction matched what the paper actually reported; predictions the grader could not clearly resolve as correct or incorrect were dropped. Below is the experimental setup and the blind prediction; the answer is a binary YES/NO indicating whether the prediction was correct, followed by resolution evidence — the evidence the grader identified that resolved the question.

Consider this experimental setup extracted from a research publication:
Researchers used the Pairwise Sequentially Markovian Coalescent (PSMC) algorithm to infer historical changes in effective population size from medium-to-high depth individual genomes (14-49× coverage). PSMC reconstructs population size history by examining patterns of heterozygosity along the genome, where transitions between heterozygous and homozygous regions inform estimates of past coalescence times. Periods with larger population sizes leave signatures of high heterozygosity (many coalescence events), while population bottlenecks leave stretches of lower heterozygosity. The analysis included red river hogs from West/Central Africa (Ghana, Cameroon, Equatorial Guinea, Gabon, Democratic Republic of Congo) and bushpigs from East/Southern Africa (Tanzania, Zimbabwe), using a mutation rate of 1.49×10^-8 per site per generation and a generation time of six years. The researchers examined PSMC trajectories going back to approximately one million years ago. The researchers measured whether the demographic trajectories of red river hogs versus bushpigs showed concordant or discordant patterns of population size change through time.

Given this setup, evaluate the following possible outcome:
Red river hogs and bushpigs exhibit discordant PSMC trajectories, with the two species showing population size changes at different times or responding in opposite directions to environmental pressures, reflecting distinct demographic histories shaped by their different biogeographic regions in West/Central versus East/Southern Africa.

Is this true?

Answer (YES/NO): YES